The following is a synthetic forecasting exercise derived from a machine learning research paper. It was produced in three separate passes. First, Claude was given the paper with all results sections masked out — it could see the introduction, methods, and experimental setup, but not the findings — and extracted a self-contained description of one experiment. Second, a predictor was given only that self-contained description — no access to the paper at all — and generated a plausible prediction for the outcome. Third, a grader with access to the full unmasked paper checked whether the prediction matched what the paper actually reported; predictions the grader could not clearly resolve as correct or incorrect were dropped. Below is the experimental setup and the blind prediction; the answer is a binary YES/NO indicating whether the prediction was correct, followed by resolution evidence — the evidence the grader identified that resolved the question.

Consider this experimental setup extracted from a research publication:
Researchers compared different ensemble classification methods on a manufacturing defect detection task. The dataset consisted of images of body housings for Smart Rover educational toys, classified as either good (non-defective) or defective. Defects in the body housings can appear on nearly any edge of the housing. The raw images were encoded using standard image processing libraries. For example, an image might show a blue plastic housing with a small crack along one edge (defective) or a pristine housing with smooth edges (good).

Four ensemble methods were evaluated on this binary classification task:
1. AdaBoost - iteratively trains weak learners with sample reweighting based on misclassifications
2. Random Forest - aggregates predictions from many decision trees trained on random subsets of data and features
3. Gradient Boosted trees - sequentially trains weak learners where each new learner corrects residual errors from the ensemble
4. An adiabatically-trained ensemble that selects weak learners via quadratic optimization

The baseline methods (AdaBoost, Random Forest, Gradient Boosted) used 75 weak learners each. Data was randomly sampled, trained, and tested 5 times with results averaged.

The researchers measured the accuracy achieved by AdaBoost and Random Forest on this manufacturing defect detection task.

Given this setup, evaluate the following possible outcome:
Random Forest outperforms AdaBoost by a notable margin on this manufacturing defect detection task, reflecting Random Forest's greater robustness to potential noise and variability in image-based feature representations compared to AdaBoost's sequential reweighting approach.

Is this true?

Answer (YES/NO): YES